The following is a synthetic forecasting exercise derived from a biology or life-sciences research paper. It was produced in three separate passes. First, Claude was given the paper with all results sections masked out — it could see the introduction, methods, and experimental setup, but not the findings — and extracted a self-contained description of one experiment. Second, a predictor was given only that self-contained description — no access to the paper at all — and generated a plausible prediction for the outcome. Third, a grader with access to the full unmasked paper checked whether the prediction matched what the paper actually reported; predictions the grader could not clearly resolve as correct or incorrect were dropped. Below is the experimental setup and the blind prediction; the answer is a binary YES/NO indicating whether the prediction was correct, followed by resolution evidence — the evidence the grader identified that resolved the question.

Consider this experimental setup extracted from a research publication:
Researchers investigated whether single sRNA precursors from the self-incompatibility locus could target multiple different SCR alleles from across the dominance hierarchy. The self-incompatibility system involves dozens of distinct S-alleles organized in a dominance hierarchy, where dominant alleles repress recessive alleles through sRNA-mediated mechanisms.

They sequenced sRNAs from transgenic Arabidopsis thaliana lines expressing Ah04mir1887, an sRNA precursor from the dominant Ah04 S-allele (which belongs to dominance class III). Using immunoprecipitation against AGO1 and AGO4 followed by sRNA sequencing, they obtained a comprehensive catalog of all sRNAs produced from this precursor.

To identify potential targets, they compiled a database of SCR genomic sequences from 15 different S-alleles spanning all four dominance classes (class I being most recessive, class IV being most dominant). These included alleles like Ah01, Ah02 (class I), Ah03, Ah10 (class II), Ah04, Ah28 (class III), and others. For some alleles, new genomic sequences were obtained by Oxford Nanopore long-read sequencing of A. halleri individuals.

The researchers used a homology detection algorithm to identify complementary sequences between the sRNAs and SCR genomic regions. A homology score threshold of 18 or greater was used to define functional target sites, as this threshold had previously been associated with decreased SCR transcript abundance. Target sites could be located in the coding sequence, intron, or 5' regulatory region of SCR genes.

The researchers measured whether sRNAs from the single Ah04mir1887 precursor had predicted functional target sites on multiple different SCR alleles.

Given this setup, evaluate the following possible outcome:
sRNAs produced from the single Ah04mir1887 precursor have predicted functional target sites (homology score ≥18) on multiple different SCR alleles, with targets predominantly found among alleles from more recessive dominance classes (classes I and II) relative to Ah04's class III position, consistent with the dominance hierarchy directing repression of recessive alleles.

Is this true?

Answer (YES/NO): YES